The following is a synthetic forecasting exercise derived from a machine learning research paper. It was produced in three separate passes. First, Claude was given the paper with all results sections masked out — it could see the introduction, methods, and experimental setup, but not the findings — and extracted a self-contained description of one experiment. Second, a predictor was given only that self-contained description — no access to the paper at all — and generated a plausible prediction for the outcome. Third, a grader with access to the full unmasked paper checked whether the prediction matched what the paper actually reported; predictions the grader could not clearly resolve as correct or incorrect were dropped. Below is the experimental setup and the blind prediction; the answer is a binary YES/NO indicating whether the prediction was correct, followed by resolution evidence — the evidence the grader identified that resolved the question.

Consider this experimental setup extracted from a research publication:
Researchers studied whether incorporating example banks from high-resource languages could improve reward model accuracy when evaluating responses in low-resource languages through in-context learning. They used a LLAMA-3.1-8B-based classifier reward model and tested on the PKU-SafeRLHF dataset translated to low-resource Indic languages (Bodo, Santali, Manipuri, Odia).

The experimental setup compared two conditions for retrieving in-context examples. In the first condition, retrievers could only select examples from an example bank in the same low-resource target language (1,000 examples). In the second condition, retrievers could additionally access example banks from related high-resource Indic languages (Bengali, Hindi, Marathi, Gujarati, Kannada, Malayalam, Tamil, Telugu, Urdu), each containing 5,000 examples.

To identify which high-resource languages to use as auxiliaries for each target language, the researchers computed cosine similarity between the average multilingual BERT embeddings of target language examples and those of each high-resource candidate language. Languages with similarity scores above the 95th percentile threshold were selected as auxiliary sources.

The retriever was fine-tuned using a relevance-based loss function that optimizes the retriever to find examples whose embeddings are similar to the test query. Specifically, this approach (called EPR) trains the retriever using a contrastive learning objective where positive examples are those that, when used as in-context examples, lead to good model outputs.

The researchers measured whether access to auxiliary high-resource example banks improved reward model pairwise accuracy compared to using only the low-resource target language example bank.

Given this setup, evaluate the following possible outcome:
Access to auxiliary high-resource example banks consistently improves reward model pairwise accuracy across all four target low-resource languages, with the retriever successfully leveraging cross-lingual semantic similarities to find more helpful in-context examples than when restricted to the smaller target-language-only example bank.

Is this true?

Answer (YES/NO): YES